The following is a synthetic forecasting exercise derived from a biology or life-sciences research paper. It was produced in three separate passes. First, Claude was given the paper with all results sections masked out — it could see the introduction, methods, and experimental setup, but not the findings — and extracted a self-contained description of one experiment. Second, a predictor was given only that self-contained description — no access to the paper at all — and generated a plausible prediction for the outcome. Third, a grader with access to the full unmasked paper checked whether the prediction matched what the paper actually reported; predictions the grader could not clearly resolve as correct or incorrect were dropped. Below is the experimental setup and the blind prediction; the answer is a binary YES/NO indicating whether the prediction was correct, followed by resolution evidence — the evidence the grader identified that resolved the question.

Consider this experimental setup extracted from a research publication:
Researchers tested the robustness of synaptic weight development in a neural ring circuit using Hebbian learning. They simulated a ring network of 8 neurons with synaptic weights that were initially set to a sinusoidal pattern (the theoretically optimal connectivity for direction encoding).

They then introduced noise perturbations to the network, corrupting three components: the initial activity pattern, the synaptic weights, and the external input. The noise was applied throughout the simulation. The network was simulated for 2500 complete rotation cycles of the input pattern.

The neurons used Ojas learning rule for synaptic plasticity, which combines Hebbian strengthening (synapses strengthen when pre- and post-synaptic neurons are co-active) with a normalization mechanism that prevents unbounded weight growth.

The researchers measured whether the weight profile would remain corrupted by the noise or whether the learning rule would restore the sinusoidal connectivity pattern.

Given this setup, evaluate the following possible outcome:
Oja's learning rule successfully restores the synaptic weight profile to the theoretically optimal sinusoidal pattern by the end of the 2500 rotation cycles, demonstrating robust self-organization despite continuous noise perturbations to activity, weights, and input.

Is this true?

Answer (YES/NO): YES